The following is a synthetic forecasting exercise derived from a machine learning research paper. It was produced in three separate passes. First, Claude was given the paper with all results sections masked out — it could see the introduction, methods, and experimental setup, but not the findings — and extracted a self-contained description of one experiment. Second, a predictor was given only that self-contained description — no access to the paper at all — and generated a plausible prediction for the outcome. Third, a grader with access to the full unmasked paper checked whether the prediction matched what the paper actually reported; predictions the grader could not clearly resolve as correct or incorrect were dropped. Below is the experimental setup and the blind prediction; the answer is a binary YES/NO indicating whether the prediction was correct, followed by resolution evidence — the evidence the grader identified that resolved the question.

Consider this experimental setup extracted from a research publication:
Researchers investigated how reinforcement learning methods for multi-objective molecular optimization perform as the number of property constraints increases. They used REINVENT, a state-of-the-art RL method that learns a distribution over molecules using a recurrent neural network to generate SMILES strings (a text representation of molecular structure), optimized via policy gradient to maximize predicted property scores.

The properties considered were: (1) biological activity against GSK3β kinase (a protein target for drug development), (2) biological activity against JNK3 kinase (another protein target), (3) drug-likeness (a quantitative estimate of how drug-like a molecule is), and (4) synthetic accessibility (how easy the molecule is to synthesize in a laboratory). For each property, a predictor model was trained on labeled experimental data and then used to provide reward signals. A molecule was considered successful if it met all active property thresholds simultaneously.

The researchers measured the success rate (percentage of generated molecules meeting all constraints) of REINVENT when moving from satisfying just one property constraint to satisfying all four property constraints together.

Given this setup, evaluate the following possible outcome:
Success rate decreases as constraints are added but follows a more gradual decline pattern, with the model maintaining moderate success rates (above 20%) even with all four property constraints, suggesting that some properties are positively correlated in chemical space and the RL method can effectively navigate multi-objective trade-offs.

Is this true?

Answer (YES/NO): NO